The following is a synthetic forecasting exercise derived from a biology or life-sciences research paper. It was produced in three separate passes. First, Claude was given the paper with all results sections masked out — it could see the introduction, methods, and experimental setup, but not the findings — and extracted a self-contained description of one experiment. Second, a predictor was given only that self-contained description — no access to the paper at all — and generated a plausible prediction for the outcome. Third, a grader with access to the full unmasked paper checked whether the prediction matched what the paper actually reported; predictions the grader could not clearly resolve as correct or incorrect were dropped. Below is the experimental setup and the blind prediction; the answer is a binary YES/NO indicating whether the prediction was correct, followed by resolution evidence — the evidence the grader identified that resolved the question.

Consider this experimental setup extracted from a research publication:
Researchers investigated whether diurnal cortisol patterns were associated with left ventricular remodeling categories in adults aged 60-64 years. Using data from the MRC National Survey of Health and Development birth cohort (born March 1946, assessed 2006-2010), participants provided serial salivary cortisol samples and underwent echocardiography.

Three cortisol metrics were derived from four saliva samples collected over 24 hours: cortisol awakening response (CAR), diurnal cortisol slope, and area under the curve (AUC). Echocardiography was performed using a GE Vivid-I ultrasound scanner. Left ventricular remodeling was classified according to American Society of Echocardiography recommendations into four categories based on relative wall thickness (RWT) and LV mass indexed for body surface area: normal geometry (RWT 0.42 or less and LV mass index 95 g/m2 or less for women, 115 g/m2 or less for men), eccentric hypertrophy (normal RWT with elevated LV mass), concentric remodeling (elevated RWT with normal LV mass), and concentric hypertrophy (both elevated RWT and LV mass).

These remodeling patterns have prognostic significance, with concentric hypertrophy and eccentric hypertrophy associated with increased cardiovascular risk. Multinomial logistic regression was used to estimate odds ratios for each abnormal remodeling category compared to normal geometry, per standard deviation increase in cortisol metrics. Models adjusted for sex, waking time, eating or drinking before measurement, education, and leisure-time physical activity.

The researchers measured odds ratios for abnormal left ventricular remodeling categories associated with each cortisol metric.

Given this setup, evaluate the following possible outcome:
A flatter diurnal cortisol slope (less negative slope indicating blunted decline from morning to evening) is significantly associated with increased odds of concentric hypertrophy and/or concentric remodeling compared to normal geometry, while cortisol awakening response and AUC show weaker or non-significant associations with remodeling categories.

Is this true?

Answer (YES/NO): NO